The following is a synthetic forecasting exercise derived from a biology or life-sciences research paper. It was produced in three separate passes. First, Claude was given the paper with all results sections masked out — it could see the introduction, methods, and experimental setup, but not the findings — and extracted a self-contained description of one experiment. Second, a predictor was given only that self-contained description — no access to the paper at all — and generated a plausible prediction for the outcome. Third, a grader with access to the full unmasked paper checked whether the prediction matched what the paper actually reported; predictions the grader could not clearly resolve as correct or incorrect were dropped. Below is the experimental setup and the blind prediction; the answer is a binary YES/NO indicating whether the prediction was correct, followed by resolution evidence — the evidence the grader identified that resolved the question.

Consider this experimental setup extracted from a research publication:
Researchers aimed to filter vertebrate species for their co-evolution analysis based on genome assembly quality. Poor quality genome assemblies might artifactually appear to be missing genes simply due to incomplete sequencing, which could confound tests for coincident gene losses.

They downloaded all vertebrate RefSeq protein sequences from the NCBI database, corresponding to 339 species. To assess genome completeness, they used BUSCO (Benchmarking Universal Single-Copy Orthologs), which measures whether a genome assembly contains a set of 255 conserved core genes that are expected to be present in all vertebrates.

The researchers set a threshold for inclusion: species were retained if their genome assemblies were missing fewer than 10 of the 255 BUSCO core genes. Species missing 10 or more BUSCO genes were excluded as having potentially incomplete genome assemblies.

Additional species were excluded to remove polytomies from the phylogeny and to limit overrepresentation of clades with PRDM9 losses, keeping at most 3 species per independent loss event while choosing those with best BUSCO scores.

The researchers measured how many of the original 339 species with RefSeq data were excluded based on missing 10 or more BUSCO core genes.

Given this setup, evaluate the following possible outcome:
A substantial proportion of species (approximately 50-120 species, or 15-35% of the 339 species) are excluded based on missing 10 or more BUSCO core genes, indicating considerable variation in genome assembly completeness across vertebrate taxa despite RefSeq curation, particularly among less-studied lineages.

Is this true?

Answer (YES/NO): NO